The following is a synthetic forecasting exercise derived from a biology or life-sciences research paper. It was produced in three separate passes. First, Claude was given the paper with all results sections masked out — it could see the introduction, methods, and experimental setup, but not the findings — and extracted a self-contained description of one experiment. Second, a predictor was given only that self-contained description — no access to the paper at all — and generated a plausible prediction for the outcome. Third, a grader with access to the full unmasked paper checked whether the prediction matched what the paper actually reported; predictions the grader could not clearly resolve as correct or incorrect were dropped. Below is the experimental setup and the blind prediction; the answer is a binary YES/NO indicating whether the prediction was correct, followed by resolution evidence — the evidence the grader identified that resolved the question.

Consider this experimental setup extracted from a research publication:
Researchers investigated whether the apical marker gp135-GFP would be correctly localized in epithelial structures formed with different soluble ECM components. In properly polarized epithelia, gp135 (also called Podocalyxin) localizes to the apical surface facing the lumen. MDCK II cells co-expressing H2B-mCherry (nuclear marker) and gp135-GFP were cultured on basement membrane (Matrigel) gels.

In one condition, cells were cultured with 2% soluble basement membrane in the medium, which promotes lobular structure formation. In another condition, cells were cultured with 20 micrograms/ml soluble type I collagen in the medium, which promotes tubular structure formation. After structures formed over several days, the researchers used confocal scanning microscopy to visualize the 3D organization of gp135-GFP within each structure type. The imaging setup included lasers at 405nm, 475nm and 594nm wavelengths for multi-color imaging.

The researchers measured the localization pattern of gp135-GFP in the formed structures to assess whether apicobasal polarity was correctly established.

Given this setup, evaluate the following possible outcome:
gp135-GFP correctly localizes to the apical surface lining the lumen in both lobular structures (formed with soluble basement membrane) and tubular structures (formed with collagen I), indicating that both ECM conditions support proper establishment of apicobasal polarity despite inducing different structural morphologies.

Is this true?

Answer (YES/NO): YES